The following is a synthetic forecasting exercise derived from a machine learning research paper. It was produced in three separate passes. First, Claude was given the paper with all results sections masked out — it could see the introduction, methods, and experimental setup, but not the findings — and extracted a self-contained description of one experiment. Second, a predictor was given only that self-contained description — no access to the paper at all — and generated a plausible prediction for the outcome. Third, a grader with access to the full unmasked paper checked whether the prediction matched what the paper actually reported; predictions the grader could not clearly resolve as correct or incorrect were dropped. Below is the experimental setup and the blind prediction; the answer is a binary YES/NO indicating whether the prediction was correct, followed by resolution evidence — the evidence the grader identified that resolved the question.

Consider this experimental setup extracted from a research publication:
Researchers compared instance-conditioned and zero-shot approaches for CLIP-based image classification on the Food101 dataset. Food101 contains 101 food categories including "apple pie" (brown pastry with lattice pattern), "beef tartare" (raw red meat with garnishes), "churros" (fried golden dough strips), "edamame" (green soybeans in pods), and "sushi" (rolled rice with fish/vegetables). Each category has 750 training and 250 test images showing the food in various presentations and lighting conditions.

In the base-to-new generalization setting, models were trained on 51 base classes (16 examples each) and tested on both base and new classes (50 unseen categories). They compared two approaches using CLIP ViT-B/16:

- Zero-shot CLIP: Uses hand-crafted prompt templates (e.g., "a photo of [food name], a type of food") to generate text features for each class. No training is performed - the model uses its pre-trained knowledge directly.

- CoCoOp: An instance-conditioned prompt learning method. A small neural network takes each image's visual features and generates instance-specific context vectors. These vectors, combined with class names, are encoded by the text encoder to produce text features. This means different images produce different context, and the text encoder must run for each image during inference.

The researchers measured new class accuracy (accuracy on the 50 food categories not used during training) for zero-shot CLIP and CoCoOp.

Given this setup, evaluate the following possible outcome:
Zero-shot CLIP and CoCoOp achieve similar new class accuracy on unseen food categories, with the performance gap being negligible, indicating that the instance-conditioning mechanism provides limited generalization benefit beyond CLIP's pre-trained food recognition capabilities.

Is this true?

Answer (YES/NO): YES